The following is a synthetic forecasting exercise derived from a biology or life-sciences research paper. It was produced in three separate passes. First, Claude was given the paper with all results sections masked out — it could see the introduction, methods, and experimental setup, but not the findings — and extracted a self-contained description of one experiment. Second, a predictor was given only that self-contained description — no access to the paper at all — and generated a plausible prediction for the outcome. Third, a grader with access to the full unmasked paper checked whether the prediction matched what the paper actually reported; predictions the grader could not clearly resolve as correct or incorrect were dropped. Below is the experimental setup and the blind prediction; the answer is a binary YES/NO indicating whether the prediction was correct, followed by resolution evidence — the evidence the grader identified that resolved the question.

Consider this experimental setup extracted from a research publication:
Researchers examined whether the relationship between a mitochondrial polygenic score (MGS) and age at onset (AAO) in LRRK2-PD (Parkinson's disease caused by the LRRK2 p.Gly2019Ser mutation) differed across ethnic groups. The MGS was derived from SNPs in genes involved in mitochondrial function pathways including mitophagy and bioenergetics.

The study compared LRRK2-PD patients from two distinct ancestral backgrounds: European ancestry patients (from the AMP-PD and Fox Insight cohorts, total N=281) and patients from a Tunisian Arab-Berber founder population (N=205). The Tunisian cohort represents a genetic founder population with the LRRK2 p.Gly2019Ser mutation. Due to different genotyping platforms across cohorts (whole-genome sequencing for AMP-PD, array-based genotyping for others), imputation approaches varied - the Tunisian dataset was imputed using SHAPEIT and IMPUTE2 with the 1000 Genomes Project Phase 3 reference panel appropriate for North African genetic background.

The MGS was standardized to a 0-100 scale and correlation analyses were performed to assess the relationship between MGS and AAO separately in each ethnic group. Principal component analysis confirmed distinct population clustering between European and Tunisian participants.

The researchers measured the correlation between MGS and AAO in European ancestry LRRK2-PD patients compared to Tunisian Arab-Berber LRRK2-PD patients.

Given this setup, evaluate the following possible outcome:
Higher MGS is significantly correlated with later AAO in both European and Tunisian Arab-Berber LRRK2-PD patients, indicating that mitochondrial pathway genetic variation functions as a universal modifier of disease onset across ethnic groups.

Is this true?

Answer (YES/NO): NO